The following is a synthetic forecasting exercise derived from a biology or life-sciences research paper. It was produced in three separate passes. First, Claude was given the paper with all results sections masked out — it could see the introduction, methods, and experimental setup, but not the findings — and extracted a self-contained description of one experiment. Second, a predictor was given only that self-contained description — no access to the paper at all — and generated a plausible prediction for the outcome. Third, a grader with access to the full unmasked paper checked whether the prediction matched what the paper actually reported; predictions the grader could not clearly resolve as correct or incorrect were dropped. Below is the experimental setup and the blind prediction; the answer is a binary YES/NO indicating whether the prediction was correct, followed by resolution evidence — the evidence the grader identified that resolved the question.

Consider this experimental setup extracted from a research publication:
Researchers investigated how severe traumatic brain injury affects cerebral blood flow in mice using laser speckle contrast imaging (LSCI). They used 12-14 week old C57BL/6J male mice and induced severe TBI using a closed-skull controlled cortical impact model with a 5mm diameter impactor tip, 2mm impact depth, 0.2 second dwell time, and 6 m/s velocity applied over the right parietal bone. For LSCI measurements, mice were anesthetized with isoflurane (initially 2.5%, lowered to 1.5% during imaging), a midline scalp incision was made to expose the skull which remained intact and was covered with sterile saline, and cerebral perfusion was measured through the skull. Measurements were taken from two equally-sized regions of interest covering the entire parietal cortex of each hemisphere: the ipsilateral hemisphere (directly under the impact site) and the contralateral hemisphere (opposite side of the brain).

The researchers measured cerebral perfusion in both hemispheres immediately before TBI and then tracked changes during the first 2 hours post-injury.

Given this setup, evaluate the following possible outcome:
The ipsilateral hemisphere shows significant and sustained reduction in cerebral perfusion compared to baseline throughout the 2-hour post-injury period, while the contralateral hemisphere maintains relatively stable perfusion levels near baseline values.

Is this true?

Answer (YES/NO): NO